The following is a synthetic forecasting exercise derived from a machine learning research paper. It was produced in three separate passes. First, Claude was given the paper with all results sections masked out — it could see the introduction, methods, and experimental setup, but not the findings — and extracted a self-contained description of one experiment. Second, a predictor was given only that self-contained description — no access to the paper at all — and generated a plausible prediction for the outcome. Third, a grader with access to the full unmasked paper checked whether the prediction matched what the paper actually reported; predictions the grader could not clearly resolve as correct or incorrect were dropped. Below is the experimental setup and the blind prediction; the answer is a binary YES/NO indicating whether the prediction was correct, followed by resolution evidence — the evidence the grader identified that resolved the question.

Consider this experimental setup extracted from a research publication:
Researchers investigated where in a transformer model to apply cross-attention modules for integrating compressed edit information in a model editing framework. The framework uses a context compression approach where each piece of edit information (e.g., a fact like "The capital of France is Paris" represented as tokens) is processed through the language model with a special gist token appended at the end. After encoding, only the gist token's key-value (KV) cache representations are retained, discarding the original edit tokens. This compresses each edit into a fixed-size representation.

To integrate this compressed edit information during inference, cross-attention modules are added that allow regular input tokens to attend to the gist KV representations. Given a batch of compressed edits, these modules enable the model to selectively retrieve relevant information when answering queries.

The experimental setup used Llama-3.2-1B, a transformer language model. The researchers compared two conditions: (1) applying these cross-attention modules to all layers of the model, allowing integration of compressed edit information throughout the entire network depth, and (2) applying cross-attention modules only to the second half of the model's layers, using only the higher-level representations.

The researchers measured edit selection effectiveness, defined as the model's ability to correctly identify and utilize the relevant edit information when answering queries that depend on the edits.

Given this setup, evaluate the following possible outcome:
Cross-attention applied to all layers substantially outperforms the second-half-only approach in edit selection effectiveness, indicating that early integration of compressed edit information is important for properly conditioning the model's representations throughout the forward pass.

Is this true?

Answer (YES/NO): NO